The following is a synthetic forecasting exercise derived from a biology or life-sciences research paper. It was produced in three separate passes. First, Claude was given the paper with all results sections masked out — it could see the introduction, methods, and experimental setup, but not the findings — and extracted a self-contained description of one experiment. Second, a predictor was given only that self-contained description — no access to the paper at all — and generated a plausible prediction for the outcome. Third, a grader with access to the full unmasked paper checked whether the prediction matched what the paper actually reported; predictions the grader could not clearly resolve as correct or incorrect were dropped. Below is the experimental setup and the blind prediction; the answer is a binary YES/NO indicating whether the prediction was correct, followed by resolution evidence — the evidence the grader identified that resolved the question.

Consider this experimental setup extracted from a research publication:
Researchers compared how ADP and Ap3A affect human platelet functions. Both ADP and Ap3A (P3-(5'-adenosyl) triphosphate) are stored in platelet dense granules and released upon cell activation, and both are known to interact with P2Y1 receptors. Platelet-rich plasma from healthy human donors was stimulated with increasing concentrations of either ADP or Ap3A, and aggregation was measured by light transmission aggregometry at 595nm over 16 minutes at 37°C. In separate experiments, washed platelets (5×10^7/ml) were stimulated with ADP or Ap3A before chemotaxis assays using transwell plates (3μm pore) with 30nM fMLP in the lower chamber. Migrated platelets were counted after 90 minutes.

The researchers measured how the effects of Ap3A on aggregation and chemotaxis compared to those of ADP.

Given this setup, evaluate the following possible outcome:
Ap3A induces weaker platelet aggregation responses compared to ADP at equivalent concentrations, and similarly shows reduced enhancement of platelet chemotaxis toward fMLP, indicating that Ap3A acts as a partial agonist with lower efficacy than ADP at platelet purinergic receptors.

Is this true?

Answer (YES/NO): NO